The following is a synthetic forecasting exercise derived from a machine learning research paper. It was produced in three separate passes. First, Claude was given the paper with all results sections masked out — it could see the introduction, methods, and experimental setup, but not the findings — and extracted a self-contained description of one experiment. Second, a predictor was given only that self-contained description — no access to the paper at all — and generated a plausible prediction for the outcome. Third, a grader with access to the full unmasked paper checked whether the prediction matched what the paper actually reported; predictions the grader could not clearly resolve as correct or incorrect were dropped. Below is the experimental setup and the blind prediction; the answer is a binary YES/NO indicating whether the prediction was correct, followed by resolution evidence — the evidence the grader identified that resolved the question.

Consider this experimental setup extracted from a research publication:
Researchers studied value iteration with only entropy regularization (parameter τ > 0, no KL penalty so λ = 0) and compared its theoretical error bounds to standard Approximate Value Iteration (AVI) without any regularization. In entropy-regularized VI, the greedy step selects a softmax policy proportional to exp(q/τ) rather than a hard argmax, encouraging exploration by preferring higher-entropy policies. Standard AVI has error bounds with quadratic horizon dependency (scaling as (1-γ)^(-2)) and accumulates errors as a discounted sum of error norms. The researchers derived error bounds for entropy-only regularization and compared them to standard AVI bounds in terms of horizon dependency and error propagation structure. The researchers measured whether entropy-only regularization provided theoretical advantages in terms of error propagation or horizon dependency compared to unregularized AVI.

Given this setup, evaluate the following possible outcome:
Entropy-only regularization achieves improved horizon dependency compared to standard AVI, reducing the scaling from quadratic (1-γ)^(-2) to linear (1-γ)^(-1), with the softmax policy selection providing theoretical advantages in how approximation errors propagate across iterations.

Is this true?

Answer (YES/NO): NO